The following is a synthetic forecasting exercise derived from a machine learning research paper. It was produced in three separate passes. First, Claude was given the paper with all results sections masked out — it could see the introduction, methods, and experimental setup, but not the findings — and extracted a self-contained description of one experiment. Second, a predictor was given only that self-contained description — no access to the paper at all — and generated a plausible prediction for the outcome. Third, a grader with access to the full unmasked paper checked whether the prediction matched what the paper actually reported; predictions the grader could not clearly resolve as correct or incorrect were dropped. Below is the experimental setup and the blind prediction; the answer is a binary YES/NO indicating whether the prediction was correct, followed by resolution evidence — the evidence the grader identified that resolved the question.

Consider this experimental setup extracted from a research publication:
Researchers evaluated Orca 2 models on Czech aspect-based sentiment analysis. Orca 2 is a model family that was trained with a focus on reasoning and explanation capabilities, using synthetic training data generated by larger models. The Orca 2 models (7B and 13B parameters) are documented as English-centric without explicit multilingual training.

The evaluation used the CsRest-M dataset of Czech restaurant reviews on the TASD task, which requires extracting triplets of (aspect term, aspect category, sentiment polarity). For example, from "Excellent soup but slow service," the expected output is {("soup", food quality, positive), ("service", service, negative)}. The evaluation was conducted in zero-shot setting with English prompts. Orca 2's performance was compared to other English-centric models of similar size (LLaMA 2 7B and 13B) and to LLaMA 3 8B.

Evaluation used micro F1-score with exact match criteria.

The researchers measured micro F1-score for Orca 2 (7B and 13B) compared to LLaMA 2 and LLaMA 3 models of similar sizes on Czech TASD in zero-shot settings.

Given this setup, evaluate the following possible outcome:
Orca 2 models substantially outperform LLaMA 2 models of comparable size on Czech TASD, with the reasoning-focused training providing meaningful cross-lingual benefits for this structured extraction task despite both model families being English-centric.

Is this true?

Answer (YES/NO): NO